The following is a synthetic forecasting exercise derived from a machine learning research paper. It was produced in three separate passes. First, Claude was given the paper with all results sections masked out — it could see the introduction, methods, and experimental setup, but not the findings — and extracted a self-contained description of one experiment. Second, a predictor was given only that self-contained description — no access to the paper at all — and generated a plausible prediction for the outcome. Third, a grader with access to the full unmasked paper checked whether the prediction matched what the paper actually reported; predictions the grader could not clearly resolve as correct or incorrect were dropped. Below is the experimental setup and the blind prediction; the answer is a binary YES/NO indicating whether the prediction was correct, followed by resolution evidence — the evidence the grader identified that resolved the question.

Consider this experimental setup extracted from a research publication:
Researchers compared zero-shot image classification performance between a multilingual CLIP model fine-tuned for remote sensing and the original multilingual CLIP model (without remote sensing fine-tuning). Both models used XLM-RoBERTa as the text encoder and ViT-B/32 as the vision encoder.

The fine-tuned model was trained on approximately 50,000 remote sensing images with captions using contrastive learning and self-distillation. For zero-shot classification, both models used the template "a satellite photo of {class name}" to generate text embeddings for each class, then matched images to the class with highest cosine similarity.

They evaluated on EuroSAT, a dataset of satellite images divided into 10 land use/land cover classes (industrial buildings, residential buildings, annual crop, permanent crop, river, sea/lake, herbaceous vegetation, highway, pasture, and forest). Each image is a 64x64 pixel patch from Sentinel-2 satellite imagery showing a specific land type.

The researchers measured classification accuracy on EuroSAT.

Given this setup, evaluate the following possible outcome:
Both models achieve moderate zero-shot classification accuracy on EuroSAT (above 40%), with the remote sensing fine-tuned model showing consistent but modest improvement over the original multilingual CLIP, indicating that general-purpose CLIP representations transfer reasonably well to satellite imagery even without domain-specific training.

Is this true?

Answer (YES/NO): NO